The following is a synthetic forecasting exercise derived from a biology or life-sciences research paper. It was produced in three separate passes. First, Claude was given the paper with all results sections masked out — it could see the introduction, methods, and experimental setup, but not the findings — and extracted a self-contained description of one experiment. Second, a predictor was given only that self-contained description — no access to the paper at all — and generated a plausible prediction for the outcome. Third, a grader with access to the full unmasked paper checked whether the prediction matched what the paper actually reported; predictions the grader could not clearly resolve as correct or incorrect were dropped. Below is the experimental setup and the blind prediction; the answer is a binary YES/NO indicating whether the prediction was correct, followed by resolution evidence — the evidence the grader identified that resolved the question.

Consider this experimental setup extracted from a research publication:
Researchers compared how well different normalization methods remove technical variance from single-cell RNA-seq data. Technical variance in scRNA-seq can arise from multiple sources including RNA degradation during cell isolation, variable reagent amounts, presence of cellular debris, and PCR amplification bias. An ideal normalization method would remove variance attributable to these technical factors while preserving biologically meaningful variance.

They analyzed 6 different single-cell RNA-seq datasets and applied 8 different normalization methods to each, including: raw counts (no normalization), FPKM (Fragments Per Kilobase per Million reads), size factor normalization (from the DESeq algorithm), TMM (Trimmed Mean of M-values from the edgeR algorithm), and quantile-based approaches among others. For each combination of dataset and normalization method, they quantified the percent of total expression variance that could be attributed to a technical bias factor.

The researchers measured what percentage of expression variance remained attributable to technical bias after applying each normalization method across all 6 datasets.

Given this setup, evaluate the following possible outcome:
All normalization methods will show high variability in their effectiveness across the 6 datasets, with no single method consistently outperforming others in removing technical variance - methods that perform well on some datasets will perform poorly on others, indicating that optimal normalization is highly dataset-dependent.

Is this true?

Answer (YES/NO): NO